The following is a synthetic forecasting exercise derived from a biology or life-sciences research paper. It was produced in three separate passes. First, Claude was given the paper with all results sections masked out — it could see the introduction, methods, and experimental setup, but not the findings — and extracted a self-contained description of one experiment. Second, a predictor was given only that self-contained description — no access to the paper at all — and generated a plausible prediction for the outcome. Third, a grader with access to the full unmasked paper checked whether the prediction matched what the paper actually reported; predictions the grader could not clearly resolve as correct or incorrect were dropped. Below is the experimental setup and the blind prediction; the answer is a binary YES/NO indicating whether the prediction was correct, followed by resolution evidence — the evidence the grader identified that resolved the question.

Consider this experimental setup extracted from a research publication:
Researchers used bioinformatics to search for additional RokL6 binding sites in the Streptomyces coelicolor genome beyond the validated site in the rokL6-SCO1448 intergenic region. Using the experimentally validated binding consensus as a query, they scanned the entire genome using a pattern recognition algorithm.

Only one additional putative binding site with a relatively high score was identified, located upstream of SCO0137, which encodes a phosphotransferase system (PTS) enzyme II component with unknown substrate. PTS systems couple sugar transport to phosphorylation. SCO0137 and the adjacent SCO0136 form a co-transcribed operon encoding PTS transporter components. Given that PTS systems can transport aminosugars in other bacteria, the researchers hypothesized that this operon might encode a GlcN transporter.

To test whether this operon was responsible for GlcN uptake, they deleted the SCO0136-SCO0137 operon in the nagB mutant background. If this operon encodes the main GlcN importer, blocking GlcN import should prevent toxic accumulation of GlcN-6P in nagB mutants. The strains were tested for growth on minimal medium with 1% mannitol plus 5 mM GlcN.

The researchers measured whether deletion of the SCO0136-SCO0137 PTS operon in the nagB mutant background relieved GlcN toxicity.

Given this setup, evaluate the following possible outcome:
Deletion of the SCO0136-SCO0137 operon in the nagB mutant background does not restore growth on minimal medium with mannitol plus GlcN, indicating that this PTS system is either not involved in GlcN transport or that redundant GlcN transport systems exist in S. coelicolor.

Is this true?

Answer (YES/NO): YES